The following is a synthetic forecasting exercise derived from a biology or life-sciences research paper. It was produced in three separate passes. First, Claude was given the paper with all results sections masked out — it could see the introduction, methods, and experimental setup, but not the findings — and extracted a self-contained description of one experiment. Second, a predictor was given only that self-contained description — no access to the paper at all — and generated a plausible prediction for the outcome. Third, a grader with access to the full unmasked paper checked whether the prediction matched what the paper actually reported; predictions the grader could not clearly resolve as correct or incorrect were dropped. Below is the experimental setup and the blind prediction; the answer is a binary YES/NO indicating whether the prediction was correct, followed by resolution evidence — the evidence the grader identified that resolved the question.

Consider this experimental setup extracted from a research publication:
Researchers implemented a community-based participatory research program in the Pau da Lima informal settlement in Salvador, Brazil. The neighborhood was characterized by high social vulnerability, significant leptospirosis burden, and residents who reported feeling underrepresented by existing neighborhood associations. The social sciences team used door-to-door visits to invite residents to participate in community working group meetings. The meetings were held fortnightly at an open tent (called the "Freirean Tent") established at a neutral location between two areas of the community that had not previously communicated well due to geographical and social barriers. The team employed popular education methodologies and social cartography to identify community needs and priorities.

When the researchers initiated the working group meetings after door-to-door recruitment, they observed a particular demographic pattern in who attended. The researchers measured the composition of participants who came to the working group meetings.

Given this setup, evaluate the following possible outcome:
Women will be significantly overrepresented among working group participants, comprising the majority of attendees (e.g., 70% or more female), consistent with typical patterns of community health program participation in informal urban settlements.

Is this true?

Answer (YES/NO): YES